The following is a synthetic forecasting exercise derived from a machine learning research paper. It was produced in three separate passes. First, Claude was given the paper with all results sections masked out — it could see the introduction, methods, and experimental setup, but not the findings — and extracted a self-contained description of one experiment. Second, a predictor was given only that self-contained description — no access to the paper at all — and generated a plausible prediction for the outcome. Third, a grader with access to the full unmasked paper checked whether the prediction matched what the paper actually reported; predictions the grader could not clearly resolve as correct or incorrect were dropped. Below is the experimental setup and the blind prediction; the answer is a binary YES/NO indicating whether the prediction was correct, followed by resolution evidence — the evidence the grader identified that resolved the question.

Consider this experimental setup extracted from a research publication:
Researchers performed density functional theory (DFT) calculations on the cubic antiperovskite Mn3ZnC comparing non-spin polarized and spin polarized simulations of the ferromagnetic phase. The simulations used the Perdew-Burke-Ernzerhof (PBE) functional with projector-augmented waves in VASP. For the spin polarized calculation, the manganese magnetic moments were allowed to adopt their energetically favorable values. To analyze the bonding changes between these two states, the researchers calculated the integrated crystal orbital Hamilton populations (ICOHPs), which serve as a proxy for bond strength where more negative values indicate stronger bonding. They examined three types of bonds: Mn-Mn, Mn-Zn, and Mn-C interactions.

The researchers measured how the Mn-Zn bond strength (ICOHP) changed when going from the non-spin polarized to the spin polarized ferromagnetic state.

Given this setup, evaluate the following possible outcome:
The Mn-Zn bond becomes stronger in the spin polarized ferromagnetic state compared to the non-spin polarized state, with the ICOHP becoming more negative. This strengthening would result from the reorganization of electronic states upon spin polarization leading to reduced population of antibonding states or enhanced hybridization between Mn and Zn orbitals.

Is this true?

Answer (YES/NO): YES